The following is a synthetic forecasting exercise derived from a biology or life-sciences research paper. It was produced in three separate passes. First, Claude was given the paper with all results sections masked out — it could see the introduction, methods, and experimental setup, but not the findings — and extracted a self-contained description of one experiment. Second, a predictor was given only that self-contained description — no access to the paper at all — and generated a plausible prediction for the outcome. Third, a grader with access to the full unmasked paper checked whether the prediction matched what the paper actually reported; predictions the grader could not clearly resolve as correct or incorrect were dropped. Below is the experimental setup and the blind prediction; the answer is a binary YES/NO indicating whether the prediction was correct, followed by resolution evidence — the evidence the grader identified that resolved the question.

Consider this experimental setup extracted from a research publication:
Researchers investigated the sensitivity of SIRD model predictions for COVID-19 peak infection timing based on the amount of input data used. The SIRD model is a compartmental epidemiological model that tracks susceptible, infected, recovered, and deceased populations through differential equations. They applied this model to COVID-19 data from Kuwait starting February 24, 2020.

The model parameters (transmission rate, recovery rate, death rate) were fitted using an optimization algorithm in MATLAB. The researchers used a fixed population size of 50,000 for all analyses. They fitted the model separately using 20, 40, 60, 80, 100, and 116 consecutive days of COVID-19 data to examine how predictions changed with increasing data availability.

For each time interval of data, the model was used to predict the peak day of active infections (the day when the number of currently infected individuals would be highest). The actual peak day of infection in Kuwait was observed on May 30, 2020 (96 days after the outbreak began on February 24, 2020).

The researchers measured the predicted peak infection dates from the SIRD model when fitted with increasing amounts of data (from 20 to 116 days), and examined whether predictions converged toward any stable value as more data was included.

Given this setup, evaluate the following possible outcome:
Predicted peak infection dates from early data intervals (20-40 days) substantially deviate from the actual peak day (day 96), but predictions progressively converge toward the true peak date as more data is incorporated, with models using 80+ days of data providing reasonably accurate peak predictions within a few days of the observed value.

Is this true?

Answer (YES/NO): NO